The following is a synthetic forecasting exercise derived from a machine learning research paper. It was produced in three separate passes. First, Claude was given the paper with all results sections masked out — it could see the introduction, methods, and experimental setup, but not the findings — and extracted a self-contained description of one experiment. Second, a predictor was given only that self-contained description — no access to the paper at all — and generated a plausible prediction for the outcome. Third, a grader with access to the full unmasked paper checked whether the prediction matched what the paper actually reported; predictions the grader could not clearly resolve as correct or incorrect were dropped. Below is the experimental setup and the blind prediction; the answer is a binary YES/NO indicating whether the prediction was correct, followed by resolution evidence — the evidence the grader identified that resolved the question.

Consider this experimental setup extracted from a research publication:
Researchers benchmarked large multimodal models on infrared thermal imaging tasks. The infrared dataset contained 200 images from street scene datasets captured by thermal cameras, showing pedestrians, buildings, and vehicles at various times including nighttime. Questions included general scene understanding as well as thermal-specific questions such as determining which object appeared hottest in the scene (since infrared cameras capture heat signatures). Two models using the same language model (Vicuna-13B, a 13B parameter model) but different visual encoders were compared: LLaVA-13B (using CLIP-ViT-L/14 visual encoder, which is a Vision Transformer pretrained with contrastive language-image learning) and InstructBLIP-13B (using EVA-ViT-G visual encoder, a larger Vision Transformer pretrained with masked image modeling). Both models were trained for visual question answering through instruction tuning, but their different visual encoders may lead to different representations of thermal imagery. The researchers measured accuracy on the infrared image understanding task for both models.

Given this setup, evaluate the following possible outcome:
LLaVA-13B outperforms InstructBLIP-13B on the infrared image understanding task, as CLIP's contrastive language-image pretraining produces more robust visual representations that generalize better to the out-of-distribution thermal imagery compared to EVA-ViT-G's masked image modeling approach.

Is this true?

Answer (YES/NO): YES